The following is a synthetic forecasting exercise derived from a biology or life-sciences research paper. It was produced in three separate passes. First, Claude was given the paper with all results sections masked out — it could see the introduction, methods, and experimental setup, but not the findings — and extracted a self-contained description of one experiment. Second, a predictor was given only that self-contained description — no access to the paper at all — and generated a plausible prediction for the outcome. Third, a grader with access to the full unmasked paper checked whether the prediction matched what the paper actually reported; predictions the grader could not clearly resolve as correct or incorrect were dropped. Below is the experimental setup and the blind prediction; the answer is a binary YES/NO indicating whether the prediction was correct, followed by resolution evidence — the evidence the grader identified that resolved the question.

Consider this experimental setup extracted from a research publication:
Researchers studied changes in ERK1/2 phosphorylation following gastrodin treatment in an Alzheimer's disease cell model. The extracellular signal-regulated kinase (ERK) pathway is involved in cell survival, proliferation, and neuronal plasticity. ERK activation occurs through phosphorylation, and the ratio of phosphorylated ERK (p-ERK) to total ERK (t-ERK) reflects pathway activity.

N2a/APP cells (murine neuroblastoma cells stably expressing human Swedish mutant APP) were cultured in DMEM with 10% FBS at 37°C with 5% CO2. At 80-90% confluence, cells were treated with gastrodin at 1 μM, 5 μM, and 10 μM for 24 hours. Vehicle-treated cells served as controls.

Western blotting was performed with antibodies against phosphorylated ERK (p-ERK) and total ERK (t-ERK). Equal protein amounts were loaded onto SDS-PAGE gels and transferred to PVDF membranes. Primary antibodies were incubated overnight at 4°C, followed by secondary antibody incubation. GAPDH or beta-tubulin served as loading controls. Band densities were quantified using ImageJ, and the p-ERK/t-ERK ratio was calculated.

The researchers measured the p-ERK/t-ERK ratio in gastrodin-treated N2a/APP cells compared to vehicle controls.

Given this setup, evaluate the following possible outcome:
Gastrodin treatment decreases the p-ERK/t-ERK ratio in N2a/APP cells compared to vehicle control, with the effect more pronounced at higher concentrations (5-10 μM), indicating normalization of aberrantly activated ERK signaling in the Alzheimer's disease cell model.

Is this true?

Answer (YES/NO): NO